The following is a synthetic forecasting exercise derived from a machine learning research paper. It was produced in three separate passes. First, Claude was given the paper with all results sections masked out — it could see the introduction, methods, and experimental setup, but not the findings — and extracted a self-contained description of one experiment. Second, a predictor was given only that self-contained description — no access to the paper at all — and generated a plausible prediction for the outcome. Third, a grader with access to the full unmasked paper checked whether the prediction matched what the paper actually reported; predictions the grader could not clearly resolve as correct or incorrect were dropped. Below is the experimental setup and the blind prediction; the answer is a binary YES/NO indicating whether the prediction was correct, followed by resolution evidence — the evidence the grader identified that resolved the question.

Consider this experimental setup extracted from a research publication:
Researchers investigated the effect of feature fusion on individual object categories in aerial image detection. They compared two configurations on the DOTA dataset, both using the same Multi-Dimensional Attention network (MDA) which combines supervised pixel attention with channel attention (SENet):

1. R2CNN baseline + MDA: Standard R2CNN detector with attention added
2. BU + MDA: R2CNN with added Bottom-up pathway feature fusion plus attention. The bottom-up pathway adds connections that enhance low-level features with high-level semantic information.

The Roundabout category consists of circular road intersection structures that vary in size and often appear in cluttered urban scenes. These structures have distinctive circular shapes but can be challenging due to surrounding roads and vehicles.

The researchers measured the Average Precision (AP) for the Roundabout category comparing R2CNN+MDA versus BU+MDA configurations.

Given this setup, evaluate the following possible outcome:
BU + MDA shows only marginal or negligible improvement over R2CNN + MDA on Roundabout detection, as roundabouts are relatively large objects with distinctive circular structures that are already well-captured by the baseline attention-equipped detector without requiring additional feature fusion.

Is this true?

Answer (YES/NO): NO